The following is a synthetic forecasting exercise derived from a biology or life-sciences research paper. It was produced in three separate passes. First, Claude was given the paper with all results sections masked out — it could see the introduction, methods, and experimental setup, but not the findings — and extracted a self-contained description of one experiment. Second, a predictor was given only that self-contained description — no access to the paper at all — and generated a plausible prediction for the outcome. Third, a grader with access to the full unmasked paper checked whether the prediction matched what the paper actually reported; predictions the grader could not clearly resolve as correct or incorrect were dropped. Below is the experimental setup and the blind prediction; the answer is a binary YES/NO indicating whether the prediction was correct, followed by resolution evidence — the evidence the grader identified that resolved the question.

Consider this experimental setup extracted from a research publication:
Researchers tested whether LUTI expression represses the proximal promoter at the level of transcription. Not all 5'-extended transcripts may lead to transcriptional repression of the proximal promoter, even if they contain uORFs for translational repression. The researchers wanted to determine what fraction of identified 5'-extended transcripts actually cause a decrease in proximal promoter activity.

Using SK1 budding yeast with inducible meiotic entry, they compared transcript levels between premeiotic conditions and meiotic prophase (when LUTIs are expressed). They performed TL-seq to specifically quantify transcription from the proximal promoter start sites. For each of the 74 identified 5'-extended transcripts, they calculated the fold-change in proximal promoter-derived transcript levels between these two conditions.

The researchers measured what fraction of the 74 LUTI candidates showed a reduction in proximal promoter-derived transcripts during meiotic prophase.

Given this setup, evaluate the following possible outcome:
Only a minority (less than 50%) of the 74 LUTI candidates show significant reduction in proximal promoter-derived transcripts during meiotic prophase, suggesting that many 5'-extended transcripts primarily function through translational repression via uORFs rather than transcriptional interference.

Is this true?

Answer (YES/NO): NO